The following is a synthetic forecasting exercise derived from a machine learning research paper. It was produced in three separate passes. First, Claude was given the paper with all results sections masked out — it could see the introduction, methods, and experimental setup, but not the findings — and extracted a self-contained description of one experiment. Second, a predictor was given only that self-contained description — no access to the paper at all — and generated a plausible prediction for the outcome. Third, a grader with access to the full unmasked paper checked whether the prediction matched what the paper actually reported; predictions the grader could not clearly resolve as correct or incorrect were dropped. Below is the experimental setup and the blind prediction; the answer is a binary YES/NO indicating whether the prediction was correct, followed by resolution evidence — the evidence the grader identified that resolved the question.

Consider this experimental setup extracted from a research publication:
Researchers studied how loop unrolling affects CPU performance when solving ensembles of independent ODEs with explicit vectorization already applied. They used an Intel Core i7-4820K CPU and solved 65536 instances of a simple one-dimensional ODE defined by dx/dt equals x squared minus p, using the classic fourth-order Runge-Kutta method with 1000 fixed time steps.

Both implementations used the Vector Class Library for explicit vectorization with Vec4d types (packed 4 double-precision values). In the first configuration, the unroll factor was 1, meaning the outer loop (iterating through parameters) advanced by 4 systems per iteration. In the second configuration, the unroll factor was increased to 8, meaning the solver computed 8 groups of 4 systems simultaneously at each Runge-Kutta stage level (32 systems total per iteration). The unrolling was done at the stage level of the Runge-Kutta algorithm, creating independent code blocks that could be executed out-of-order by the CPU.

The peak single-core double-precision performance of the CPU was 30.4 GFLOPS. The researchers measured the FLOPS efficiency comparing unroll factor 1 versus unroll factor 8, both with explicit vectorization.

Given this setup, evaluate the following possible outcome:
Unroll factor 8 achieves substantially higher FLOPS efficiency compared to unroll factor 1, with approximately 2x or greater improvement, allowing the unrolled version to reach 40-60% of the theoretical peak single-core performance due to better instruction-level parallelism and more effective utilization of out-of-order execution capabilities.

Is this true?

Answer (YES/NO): NO